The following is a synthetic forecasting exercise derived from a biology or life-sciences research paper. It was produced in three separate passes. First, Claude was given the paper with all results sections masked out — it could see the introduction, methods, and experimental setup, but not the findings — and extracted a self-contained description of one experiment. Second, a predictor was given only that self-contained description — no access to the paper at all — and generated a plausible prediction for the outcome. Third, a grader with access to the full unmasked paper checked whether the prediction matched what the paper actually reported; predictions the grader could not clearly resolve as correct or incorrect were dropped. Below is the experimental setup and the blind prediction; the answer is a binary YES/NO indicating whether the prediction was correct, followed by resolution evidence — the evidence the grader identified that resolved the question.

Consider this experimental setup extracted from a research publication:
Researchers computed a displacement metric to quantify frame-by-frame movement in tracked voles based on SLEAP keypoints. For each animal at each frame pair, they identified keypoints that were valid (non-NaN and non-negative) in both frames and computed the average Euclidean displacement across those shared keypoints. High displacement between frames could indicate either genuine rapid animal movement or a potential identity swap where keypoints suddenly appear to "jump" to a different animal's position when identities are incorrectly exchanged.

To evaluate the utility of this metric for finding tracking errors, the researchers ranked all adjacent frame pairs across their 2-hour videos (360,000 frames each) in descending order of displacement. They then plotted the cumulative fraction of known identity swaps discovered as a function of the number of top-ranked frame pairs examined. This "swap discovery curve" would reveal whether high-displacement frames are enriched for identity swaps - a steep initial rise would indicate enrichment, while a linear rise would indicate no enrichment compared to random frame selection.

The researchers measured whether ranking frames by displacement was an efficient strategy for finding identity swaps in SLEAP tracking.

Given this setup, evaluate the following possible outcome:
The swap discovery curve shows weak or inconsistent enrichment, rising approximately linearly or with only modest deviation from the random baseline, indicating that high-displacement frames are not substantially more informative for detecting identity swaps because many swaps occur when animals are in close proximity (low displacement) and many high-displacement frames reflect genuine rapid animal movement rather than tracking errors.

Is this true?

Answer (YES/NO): NO